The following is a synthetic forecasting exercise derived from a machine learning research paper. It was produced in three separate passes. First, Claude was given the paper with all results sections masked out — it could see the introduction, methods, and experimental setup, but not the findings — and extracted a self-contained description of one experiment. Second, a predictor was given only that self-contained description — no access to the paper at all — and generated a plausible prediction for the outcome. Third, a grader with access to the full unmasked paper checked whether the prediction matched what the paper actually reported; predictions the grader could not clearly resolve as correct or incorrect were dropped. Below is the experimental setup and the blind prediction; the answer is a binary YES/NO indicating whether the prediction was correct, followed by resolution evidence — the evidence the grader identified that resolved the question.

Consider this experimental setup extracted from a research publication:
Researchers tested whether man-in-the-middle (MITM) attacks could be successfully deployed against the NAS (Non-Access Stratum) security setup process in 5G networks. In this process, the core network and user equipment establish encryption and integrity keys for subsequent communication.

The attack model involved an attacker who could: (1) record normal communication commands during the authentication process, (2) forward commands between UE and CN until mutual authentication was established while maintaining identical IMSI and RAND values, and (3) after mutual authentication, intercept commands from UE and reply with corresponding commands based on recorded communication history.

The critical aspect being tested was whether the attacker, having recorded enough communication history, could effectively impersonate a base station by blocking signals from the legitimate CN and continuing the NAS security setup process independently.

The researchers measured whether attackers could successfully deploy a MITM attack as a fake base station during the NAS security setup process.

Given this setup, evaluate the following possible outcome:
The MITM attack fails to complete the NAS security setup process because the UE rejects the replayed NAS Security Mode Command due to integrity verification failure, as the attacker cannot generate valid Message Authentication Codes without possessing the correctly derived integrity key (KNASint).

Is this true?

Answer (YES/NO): NO